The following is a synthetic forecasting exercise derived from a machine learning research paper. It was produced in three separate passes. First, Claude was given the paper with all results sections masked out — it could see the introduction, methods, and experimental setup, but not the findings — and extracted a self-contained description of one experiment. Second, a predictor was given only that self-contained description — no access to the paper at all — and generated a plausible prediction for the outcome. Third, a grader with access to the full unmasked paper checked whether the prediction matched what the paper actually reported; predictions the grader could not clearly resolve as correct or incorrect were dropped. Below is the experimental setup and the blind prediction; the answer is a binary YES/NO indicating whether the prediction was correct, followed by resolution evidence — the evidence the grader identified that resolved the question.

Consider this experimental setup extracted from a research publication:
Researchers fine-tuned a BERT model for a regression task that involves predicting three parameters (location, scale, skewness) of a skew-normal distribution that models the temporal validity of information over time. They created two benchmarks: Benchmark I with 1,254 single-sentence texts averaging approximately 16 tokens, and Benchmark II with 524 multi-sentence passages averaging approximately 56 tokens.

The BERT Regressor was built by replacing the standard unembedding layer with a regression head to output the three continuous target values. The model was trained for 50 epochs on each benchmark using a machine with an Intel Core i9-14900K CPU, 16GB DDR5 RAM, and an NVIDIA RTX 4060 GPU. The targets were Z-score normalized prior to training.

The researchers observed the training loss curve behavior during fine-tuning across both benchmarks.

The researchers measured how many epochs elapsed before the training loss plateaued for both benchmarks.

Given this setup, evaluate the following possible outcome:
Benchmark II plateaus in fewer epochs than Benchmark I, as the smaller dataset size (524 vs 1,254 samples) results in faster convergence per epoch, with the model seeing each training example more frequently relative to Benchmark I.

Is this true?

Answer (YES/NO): NO